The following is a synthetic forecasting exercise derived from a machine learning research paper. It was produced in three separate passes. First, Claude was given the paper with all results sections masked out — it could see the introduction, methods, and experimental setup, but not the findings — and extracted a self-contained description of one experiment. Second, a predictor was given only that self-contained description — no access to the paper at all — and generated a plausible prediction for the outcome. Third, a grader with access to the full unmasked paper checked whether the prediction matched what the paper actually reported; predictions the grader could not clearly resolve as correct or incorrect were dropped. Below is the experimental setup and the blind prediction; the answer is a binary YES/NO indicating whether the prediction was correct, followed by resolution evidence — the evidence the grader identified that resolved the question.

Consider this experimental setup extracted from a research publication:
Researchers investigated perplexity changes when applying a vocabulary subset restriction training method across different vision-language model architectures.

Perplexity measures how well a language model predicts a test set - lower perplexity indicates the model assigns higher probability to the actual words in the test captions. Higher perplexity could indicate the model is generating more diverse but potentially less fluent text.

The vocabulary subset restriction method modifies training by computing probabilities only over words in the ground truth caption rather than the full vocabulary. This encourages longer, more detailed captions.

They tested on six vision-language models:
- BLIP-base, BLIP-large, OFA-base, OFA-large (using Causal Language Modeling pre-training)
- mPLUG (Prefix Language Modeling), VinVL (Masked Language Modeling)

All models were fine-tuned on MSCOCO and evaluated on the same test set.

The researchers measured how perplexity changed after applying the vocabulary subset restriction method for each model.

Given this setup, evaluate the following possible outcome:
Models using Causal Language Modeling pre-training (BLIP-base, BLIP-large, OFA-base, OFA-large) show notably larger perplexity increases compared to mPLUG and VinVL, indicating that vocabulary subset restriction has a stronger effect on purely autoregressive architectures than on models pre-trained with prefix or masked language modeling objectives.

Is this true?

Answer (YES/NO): NO